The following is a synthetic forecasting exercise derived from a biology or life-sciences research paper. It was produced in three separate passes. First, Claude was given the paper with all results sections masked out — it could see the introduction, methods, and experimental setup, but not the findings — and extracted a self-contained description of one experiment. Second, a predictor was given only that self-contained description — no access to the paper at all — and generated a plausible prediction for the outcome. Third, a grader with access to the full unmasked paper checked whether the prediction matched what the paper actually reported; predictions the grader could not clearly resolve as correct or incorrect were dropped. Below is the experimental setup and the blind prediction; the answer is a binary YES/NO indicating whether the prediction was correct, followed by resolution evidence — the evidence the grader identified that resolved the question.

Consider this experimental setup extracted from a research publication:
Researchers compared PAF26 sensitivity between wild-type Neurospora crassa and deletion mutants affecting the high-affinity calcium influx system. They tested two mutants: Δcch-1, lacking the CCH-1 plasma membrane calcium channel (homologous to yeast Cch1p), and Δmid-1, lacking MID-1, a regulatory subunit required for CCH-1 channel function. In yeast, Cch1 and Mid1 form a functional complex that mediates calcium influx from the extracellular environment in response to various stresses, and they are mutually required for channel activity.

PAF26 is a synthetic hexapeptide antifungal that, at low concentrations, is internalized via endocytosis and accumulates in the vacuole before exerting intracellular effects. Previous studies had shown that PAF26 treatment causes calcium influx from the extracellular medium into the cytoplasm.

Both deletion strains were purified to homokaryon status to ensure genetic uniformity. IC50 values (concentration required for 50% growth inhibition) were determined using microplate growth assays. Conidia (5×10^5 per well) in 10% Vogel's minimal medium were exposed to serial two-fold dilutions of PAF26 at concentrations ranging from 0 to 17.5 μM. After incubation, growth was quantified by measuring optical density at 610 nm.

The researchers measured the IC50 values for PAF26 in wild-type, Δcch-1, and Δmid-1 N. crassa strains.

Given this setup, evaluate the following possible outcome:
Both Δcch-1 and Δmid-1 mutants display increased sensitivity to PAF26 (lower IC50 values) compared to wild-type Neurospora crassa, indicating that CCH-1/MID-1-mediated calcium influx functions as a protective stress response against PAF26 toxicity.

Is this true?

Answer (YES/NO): NO